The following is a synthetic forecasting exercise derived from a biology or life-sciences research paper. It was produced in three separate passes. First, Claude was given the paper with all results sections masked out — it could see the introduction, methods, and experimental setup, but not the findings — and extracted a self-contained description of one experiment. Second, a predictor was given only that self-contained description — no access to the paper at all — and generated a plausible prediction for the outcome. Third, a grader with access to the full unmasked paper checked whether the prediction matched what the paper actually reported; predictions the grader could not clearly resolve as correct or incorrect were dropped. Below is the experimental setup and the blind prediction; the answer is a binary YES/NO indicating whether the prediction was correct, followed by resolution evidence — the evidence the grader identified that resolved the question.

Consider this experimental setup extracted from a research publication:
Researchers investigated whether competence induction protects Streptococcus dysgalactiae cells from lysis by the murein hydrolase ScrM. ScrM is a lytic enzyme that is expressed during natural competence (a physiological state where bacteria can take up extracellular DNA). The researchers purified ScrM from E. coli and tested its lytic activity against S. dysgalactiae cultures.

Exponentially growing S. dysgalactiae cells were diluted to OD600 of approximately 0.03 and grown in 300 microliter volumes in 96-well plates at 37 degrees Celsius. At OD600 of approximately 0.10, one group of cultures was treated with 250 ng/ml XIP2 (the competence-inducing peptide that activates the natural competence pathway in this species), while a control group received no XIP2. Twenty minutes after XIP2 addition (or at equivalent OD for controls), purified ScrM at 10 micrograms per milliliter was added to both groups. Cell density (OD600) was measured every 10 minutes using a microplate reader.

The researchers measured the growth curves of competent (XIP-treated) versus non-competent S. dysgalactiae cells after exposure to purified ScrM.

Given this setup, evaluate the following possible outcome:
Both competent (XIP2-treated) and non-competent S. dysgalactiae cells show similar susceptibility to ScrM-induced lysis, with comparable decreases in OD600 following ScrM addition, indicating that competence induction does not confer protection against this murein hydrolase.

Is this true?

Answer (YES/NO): NO